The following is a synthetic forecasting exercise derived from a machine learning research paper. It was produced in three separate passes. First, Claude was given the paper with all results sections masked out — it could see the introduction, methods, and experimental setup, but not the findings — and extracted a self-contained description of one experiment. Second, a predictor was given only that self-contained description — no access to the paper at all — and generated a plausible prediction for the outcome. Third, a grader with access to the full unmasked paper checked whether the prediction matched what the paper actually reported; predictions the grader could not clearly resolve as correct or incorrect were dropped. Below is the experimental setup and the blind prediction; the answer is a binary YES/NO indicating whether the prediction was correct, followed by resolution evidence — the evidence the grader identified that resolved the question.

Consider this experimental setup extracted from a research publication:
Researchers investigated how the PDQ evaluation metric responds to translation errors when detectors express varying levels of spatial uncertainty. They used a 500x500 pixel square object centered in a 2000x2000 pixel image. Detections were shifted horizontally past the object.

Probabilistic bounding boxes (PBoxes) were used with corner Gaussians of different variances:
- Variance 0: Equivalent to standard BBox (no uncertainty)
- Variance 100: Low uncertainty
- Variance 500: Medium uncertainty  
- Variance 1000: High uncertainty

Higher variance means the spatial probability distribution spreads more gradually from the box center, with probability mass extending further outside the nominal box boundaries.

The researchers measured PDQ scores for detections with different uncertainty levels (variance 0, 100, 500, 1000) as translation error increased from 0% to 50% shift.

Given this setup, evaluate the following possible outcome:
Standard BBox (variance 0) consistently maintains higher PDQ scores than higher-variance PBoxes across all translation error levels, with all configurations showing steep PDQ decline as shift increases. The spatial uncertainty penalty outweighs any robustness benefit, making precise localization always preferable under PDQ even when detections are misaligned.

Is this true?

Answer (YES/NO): NO